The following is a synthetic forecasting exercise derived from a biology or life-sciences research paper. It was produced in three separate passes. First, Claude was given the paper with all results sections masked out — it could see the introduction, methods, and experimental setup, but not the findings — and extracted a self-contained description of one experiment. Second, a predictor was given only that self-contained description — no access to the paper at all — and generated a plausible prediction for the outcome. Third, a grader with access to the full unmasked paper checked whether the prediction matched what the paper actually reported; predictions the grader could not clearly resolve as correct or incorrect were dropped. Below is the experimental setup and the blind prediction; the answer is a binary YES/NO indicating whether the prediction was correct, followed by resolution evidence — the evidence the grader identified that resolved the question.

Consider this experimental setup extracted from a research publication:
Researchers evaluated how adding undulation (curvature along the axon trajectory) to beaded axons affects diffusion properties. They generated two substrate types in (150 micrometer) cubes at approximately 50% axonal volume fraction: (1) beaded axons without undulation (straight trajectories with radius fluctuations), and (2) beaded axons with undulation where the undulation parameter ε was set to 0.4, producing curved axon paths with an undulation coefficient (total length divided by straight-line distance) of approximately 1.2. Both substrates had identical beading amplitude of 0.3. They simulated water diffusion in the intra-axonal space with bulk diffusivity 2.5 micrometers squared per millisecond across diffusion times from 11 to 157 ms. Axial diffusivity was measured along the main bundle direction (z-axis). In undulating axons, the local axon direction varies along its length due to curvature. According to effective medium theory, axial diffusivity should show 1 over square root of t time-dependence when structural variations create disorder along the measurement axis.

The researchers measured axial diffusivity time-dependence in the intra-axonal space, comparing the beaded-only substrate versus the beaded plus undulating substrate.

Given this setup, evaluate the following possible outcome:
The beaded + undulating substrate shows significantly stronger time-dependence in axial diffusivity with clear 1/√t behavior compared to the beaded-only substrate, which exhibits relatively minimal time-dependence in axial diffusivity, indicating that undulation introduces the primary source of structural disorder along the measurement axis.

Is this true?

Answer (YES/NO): NO